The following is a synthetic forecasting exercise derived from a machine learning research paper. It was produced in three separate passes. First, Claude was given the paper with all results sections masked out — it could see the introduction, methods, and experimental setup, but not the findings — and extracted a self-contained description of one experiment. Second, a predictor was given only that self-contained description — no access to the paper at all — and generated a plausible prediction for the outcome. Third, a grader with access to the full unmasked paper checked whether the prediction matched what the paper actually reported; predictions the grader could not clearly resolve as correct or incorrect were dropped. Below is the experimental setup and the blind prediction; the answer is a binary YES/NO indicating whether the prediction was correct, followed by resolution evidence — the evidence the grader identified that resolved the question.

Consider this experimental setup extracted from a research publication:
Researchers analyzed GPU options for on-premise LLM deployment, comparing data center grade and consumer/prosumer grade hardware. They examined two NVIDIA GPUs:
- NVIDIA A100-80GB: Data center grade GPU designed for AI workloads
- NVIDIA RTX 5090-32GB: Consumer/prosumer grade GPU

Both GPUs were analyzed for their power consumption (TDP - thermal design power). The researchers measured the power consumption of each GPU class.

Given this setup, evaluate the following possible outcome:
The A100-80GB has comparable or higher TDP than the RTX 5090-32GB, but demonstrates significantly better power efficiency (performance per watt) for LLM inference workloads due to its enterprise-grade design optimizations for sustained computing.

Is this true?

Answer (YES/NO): NO